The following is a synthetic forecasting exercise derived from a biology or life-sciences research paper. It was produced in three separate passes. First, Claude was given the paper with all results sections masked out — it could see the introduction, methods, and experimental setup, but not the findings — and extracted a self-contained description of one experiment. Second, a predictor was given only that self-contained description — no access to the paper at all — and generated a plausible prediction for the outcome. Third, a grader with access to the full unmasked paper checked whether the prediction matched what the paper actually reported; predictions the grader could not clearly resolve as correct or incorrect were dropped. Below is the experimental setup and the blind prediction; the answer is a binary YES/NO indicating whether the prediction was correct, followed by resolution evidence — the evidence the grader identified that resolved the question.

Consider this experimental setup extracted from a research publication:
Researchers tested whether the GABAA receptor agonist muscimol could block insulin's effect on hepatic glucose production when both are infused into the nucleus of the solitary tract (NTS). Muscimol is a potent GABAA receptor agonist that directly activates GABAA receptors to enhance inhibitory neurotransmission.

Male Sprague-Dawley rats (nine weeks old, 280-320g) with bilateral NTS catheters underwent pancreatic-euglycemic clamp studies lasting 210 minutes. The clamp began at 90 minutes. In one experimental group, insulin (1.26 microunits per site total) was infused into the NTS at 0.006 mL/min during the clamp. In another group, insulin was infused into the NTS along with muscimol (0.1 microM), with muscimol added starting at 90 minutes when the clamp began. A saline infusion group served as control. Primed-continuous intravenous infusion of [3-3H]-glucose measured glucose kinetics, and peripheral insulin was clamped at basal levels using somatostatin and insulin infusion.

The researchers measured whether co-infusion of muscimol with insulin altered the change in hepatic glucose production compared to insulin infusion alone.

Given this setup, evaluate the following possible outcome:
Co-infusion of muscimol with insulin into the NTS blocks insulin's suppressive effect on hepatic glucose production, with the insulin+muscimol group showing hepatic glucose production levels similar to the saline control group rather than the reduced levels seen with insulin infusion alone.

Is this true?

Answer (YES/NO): YES